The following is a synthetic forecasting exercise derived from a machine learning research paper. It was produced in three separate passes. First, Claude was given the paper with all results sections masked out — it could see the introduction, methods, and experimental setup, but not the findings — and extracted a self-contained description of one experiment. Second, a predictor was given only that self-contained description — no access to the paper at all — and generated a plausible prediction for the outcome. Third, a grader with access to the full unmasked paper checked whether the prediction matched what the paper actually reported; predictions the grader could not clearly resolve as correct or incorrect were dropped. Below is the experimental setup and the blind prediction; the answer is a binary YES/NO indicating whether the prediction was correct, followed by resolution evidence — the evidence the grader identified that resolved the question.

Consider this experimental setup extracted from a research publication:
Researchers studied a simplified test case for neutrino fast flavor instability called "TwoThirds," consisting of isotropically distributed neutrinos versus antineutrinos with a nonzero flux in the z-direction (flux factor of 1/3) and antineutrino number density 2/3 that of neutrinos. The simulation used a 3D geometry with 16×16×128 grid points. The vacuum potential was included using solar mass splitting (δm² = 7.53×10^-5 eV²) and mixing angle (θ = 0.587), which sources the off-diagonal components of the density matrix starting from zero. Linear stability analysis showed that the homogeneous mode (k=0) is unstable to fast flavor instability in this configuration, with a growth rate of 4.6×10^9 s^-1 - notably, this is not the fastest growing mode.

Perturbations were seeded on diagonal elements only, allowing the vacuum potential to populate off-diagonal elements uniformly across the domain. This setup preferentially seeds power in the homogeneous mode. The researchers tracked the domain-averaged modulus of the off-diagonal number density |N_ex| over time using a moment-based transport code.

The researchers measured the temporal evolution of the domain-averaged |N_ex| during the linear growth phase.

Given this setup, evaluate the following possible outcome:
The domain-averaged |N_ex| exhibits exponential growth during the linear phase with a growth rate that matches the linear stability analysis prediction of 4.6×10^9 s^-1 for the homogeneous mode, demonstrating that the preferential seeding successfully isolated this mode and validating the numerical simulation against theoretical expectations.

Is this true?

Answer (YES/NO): NO